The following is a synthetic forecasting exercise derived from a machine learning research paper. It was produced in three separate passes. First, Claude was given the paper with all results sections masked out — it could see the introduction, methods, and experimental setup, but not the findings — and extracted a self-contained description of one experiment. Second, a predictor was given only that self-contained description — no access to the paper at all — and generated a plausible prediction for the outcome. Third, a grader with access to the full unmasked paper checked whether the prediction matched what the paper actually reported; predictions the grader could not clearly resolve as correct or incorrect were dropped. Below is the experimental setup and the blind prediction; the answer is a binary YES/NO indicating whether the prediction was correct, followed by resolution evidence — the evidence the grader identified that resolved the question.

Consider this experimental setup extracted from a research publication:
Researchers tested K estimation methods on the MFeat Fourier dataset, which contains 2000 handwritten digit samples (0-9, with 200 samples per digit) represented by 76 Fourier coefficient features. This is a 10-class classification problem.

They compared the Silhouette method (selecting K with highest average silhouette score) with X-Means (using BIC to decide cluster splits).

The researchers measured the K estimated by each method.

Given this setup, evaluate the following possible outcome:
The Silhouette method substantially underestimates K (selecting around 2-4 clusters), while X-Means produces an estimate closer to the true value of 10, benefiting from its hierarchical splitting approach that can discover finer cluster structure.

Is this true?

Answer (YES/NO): NO